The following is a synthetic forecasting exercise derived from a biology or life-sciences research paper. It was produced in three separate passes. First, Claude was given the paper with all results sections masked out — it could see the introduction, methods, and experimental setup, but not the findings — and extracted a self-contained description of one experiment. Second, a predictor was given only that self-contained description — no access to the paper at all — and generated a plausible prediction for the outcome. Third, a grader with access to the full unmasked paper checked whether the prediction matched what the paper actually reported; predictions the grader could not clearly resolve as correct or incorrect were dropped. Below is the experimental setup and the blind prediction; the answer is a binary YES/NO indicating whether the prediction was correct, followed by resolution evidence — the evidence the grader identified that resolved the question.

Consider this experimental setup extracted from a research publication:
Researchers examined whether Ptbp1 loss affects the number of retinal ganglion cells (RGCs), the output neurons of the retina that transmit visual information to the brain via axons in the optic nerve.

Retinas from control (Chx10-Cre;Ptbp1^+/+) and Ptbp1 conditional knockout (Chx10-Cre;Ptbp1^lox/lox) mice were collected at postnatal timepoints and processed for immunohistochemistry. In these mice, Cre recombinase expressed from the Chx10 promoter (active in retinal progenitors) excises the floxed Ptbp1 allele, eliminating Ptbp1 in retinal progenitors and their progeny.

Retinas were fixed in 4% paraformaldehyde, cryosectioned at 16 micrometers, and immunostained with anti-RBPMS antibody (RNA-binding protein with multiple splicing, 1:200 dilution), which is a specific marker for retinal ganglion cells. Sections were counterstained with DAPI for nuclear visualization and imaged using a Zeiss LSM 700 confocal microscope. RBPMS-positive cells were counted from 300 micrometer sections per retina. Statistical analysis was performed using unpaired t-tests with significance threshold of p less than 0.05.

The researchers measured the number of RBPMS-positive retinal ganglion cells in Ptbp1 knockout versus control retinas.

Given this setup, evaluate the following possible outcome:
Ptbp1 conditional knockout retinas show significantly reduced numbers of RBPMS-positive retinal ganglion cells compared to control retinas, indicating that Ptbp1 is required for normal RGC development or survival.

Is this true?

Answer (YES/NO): NO